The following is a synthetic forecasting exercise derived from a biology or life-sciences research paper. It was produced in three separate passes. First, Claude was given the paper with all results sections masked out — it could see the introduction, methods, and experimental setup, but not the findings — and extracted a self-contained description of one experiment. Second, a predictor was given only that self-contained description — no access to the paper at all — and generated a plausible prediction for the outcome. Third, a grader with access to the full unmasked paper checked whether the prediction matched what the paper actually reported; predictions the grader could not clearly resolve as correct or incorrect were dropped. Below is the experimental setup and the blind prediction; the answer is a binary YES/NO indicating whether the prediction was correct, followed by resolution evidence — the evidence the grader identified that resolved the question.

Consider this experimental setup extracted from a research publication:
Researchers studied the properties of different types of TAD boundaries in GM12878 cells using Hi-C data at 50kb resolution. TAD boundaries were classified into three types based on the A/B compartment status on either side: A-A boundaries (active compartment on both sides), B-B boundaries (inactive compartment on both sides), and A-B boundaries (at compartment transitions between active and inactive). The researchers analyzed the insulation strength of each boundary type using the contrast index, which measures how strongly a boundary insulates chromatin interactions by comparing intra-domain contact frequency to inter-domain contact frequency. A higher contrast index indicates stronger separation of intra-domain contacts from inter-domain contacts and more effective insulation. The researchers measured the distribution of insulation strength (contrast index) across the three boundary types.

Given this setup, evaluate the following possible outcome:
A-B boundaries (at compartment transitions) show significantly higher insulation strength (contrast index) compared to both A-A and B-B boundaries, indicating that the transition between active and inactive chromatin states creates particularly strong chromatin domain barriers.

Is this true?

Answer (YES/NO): YES